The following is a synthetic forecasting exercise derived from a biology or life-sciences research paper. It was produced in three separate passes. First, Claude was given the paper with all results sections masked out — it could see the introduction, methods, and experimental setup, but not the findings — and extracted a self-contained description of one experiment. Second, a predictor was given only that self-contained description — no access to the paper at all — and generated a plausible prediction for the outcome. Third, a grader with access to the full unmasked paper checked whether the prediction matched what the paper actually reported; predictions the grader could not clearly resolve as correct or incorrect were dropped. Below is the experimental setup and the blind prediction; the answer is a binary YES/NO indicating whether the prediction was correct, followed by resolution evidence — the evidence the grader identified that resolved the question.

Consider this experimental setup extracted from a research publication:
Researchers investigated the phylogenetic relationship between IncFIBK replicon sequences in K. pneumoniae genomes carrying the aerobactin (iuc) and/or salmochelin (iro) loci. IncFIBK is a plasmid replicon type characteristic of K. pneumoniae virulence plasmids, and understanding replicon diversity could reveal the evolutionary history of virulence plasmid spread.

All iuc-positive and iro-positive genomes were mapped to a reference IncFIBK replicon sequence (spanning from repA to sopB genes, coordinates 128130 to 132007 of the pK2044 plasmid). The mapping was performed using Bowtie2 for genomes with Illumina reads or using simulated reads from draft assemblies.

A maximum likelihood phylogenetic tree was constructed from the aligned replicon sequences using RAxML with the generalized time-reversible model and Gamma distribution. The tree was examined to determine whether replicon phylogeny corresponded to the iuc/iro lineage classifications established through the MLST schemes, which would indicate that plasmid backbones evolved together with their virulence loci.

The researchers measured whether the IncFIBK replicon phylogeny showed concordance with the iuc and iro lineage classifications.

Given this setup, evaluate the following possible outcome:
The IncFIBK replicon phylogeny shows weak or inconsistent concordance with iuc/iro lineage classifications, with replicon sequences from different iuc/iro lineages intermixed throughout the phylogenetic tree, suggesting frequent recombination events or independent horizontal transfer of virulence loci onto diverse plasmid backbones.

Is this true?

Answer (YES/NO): NO